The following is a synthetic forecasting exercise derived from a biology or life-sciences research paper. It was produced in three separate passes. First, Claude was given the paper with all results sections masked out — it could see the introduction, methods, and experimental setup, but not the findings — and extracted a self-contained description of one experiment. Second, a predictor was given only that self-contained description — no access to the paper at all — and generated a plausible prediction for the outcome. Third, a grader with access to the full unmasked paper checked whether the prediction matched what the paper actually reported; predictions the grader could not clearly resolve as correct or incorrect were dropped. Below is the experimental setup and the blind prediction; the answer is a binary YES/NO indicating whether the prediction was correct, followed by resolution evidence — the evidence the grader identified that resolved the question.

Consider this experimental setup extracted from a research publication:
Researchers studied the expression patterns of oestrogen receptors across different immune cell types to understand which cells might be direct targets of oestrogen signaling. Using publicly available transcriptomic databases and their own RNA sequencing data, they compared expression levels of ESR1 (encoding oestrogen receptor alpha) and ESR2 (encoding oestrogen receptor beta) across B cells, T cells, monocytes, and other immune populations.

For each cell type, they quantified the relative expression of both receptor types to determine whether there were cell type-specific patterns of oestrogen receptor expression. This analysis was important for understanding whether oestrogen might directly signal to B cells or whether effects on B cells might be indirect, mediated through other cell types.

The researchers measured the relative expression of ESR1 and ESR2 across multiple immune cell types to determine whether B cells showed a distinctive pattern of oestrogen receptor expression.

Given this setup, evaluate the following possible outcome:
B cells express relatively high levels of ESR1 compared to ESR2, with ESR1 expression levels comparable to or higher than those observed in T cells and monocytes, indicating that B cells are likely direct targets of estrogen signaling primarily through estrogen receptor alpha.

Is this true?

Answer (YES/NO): NO